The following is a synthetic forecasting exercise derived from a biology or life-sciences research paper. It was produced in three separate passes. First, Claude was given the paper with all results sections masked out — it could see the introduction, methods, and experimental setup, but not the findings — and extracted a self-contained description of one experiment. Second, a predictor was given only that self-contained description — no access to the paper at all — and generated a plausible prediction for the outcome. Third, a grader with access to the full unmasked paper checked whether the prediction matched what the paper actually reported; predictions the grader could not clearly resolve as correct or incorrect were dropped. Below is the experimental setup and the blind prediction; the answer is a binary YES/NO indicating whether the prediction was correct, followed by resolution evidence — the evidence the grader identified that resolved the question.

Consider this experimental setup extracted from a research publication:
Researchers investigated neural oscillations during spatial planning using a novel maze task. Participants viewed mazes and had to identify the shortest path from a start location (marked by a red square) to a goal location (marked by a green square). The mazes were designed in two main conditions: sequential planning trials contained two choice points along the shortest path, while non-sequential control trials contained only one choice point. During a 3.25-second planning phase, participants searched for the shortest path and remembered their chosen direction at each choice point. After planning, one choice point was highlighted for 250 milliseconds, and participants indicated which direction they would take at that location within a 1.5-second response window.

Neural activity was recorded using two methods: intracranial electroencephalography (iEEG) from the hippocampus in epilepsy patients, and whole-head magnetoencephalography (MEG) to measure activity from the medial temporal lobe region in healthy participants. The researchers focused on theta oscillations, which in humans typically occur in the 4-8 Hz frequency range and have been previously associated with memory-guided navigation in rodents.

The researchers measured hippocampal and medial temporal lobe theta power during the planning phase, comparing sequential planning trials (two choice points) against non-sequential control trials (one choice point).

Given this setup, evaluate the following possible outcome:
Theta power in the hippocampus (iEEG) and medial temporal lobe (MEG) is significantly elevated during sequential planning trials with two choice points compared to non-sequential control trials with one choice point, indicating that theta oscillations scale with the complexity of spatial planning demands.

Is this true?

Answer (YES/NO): NO